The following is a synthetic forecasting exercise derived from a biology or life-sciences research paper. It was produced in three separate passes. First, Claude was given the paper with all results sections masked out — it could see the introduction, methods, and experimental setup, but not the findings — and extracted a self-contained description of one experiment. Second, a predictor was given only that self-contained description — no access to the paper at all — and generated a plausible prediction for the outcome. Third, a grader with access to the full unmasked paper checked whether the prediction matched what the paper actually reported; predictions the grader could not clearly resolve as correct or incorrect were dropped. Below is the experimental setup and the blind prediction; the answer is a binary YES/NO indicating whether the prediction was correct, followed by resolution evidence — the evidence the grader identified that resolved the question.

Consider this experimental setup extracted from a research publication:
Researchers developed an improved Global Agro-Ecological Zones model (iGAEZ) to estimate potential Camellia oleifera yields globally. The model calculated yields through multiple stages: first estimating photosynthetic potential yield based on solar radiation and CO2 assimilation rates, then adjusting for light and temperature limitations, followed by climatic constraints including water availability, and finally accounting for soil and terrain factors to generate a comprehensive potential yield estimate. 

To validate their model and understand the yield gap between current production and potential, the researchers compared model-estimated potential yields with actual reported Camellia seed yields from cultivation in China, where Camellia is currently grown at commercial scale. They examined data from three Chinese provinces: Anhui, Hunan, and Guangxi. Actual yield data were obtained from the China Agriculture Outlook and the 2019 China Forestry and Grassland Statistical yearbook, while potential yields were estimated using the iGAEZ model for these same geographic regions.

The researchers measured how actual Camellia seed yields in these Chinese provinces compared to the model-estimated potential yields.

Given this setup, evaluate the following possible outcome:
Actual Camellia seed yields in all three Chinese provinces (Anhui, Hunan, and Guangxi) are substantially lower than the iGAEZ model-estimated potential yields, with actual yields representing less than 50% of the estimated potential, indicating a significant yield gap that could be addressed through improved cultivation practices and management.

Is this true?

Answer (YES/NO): NO